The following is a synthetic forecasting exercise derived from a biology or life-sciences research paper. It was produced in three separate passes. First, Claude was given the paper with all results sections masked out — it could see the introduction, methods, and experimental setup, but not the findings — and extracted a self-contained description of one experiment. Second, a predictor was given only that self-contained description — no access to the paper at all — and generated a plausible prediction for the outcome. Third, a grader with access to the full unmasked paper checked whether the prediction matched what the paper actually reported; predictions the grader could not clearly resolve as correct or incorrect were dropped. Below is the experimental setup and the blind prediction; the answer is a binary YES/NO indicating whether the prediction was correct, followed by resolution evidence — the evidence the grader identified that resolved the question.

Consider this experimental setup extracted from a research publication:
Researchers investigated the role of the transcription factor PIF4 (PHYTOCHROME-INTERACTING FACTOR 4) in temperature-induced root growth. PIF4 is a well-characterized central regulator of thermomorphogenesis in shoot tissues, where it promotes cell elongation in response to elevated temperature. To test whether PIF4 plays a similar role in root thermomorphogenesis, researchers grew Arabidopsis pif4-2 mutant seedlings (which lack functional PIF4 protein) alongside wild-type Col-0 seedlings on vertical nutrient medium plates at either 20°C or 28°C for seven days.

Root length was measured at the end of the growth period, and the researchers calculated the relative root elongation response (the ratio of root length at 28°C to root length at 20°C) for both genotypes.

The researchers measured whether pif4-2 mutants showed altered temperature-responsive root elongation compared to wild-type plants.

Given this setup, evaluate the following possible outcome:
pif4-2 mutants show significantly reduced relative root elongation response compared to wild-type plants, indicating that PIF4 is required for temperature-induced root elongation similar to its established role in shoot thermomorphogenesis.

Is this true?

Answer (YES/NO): NO